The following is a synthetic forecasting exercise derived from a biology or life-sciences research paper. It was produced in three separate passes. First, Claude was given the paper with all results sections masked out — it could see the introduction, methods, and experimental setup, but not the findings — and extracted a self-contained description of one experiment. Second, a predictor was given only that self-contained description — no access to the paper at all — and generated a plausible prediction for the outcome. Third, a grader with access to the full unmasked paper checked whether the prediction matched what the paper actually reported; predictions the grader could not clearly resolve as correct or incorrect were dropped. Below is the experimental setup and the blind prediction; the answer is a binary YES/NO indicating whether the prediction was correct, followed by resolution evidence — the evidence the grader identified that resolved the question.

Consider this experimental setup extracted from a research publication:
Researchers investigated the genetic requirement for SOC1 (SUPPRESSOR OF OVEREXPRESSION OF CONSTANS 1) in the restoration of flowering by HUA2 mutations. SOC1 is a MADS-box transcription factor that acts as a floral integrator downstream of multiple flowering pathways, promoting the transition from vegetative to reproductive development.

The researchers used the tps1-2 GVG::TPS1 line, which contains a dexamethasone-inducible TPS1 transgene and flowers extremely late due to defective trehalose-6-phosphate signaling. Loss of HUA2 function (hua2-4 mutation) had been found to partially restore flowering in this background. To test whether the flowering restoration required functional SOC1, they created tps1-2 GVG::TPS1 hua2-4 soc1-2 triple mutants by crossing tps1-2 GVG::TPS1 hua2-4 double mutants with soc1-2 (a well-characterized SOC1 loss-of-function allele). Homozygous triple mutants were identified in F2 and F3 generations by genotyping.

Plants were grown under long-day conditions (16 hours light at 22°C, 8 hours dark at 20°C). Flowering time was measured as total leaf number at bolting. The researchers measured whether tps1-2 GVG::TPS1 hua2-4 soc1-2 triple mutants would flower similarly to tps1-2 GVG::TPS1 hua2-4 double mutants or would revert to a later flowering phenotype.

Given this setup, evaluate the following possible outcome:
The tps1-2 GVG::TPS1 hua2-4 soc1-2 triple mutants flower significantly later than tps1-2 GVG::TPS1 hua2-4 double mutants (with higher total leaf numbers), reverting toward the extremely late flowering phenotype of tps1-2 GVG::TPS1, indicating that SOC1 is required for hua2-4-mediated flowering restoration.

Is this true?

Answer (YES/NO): NO